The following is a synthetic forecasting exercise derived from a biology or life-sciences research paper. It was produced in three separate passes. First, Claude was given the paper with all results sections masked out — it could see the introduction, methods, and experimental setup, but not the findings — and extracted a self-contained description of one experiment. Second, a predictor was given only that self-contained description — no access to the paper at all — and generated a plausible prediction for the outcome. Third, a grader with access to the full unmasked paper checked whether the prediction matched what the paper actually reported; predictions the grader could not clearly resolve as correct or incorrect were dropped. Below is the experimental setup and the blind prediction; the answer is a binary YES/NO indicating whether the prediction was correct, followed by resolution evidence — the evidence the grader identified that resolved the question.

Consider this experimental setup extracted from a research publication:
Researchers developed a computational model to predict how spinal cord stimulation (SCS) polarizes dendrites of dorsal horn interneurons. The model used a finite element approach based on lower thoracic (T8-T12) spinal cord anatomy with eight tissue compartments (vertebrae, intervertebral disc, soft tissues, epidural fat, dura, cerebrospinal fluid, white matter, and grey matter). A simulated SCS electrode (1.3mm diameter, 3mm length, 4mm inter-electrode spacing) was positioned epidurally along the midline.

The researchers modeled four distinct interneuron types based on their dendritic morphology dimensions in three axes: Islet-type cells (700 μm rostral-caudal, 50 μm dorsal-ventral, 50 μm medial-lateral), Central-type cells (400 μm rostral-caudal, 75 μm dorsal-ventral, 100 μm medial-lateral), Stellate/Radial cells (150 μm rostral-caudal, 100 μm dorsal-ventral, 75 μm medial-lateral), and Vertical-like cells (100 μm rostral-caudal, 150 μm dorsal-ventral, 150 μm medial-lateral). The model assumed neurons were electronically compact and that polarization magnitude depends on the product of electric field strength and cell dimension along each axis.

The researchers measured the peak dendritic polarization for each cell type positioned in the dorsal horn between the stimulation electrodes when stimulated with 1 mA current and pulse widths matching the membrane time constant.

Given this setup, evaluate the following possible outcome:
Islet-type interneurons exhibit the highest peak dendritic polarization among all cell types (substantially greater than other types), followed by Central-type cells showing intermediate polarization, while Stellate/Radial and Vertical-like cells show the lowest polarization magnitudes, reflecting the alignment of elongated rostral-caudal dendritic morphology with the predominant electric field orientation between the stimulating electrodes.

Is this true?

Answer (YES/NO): NO